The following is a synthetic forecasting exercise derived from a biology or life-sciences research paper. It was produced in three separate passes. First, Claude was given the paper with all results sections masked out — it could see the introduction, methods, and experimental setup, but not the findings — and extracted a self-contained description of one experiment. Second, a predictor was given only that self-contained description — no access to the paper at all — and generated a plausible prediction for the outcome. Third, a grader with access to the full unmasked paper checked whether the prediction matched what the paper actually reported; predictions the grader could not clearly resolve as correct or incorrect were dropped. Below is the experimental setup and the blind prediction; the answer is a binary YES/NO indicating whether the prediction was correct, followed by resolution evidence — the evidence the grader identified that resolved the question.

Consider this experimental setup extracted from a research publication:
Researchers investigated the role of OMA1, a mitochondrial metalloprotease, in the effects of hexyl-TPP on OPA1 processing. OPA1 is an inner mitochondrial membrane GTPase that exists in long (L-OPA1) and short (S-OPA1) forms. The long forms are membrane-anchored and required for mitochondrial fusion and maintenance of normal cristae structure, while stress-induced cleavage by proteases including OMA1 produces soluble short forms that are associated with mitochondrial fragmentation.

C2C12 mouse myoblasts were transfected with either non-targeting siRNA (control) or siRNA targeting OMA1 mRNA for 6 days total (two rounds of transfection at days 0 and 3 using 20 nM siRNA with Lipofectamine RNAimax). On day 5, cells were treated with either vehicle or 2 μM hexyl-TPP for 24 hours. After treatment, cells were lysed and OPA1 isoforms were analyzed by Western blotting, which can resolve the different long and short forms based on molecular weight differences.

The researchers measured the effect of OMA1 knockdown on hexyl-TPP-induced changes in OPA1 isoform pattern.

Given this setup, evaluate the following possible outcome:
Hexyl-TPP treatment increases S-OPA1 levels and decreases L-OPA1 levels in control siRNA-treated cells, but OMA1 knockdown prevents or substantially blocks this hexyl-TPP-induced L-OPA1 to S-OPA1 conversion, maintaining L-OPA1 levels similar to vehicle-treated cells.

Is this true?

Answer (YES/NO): YES